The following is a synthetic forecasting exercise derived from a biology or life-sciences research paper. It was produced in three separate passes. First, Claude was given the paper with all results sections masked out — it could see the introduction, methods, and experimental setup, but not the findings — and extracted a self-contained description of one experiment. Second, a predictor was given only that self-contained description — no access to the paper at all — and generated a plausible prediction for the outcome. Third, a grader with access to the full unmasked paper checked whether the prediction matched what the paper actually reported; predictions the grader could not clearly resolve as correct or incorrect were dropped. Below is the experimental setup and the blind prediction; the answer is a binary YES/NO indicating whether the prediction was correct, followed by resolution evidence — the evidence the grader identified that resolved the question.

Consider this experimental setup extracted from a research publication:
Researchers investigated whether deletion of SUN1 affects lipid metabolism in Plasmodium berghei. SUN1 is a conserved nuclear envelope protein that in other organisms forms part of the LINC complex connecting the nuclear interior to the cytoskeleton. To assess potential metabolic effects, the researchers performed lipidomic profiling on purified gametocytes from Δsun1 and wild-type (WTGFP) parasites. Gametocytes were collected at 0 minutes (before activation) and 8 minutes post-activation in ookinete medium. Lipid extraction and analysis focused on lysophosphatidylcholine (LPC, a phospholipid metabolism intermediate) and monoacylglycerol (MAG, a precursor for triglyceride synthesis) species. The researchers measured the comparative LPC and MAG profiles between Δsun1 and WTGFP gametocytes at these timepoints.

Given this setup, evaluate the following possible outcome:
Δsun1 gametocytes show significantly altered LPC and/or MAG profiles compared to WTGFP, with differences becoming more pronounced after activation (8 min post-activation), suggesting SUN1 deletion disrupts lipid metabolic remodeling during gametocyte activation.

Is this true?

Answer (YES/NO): NO